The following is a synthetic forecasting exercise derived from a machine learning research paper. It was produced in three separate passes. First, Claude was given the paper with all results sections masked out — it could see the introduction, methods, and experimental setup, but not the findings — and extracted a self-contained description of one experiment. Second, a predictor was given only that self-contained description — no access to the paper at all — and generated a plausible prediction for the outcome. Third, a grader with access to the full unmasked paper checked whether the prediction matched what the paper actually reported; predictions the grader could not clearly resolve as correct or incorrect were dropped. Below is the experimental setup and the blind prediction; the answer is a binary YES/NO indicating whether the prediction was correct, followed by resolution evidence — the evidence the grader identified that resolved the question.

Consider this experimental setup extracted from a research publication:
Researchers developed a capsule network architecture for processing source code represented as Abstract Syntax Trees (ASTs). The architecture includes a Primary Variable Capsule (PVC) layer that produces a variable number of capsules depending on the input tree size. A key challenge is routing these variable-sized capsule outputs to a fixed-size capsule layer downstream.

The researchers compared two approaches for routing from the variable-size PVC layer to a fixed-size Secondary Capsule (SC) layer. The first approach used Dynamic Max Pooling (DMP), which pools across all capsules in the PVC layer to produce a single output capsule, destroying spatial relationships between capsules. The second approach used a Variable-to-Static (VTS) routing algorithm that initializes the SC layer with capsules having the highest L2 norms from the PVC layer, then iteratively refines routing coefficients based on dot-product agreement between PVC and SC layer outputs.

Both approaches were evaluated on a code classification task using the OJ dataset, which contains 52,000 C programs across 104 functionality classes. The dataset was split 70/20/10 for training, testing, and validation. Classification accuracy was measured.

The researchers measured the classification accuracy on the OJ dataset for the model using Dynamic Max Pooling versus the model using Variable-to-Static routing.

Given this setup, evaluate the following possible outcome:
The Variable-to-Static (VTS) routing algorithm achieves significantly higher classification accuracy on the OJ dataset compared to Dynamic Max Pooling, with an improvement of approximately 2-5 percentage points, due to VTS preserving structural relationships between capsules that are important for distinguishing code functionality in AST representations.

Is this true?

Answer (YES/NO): NO